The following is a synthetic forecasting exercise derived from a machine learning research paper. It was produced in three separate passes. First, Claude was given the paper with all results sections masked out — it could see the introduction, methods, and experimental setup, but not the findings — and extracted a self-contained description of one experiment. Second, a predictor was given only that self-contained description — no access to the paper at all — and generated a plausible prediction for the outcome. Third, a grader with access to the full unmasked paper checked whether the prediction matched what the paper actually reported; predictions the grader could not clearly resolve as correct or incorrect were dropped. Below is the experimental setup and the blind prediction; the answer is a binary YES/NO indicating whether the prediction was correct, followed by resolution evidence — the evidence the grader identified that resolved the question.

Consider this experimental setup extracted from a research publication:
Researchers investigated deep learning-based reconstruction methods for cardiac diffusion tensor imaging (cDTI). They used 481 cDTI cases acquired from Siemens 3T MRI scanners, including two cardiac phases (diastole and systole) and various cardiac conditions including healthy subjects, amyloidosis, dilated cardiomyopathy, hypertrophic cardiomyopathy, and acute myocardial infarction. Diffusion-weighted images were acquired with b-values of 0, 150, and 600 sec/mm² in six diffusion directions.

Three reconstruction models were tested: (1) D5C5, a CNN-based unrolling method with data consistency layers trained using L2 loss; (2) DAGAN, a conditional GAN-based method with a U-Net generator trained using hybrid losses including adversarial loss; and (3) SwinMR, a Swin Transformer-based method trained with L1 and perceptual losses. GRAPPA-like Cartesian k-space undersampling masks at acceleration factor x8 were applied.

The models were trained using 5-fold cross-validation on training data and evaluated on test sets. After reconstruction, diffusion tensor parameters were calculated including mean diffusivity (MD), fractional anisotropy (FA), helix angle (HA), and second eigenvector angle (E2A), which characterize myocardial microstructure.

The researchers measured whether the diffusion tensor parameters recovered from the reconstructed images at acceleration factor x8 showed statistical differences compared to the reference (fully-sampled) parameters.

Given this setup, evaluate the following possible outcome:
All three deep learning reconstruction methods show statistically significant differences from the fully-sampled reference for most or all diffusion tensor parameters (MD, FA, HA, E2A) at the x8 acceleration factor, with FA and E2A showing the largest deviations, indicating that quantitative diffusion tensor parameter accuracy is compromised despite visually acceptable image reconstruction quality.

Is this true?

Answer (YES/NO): NO